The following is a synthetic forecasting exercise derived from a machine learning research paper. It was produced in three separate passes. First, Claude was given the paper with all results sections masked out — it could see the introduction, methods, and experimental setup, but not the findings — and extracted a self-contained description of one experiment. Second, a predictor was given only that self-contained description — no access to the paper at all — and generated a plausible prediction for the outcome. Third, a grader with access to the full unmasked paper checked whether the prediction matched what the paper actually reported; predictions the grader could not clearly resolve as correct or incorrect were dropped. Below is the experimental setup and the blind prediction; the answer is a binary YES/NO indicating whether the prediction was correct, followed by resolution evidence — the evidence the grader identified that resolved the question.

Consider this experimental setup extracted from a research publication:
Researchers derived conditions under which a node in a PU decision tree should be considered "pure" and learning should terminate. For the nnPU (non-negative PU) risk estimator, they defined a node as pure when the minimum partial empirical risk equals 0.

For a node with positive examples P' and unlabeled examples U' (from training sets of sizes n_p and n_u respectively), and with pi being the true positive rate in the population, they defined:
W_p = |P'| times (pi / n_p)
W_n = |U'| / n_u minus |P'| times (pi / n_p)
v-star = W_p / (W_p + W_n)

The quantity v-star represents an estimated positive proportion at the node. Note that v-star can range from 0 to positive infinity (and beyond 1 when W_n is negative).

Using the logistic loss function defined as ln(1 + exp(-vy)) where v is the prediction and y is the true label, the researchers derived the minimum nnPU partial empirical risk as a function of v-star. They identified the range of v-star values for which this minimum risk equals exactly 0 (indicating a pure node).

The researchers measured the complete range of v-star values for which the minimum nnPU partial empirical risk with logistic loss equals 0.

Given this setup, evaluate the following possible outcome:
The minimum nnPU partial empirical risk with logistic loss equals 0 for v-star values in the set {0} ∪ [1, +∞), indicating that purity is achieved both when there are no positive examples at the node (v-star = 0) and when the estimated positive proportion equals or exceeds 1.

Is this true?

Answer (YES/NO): YES